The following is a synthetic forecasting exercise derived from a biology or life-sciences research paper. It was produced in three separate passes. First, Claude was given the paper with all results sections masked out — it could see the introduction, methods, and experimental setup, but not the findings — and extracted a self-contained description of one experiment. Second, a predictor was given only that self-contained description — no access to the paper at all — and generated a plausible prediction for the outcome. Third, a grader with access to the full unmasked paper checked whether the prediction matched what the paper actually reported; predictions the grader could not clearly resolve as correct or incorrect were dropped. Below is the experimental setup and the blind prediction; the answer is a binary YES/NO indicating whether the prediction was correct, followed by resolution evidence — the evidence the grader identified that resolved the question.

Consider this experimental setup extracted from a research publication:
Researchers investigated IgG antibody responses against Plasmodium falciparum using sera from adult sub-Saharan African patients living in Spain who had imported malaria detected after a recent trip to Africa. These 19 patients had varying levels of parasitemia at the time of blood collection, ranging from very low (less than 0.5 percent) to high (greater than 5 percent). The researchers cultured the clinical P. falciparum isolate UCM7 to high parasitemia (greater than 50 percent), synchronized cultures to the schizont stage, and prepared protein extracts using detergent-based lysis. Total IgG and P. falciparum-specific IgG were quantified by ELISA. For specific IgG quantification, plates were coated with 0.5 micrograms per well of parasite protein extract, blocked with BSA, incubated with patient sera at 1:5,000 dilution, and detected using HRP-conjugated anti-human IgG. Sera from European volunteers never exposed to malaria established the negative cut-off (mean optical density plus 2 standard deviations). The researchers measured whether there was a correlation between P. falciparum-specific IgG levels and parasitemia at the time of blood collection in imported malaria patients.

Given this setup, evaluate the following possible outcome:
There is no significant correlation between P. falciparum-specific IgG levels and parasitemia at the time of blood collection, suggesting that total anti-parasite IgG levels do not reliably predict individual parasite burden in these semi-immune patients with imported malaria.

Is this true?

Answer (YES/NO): YES